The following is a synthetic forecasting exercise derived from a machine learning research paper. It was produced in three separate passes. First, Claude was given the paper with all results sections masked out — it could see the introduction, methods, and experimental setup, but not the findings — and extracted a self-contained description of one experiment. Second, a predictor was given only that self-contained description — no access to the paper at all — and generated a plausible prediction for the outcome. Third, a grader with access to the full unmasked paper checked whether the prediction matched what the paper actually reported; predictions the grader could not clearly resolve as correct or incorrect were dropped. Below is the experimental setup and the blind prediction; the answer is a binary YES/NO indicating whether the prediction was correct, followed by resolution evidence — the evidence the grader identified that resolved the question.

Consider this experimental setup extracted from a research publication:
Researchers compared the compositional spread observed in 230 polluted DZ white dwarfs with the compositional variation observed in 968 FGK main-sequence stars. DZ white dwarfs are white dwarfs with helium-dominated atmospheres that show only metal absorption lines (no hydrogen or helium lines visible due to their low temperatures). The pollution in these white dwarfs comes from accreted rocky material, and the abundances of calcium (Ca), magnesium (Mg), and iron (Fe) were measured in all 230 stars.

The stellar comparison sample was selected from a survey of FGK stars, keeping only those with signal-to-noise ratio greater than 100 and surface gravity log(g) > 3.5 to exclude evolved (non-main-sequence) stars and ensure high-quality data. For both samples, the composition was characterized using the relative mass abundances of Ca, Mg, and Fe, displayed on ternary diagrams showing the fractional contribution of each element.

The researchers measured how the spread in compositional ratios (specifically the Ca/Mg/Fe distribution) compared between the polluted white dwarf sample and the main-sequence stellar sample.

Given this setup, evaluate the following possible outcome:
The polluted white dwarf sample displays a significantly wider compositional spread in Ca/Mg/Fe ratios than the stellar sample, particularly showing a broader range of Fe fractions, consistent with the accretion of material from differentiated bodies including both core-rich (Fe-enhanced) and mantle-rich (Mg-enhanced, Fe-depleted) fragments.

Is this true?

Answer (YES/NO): YES